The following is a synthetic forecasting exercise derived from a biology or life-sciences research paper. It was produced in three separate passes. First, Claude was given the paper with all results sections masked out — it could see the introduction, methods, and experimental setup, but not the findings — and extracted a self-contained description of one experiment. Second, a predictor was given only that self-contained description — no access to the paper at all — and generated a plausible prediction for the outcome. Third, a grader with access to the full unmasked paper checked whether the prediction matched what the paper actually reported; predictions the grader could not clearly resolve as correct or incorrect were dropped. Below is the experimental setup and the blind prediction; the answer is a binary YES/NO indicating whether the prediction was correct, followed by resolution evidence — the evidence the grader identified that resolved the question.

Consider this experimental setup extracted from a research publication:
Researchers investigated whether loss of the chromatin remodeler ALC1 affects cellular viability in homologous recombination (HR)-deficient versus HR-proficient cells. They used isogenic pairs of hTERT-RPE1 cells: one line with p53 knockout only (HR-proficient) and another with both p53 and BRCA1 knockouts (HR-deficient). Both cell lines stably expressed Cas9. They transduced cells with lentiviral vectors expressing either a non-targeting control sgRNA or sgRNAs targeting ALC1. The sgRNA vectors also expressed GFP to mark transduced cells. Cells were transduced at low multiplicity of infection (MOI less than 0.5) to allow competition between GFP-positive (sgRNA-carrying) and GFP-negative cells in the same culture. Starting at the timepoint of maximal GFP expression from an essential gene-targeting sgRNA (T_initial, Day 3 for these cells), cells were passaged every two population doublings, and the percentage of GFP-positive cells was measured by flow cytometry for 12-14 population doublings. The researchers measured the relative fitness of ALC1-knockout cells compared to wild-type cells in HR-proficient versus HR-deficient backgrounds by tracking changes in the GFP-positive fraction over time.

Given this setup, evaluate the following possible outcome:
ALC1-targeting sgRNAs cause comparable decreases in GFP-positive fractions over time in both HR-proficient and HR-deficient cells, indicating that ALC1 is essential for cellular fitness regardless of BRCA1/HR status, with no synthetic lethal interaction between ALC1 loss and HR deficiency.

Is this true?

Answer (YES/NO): NO